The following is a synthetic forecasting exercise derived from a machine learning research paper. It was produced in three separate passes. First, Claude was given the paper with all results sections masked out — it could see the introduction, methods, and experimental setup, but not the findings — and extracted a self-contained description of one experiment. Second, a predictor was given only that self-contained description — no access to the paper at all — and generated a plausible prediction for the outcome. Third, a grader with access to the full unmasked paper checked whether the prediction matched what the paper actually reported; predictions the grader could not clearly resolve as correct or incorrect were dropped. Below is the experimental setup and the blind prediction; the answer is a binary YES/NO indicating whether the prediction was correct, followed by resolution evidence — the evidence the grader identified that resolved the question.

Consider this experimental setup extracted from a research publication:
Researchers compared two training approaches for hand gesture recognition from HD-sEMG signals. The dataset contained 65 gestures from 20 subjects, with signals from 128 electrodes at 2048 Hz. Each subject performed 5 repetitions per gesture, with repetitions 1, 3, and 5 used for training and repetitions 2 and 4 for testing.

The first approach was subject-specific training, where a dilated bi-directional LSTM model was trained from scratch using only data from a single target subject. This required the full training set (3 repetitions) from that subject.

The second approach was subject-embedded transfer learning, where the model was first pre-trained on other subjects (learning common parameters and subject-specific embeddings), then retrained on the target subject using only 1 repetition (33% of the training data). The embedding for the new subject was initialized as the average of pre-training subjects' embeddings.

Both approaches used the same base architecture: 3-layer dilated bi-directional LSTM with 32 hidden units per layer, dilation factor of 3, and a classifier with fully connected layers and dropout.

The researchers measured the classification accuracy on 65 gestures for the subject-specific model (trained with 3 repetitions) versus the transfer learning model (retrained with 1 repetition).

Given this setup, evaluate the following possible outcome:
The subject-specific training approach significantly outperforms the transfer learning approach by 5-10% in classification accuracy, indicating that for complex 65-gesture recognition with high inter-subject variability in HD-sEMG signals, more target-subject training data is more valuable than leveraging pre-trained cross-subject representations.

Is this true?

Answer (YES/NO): NO